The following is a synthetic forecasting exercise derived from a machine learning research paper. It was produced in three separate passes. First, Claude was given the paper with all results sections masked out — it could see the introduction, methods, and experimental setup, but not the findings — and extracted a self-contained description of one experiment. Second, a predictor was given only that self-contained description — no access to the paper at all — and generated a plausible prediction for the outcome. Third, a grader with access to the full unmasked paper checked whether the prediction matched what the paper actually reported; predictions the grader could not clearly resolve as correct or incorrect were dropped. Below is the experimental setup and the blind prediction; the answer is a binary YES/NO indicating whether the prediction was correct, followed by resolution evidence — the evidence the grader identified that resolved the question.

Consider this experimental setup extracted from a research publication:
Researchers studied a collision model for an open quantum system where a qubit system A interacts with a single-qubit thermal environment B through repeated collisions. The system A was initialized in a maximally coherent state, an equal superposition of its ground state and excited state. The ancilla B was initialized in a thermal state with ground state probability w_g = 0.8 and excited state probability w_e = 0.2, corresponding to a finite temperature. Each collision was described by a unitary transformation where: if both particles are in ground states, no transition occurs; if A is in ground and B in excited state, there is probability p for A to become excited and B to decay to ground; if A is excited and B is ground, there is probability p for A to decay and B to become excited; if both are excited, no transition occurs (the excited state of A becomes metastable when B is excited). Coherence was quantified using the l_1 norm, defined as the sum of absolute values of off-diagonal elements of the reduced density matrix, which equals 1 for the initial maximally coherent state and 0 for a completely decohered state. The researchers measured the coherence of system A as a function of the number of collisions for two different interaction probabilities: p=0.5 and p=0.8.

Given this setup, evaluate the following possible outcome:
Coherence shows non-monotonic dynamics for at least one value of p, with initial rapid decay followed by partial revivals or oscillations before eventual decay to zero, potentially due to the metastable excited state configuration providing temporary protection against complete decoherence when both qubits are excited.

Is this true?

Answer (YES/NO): NO